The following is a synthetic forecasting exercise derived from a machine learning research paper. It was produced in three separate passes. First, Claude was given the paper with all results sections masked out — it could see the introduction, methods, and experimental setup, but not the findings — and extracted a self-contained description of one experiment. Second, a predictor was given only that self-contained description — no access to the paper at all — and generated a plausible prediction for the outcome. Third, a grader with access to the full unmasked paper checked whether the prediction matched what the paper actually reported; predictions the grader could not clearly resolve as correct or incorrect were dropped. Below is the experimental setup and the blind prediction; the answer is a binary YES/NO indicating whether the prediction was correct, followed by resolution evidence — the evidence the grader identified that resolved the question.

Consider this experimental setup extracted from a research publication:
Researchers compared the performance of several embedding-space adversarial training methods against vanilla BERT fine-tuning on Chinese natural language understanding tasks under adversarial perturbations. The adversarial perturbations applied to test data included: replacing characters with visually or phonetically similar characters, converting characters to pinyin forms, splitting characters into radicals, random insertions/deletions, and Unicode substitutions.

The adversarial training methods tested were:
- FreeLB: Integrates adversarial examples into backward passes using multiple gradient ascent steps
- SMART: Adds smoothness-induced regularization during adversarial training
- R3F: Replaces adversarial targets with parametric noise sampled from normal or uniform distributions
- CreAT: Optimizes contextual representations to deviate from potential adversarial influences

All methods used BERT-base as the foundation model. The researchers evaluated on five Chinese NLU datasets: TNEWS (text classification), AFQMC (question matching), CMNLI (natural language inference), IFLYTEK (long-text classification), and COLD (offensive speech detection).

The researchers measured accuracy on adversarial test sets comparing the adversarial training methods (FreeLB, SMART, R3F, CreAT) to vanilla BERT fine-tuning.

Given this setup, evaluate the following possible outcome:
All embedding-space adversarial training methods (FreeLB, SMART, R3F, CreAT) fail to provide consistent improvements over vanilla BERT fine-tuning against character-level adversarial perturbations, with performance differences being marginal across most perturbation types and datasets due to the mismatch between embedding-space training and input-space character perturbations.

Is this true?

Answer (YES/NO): YES